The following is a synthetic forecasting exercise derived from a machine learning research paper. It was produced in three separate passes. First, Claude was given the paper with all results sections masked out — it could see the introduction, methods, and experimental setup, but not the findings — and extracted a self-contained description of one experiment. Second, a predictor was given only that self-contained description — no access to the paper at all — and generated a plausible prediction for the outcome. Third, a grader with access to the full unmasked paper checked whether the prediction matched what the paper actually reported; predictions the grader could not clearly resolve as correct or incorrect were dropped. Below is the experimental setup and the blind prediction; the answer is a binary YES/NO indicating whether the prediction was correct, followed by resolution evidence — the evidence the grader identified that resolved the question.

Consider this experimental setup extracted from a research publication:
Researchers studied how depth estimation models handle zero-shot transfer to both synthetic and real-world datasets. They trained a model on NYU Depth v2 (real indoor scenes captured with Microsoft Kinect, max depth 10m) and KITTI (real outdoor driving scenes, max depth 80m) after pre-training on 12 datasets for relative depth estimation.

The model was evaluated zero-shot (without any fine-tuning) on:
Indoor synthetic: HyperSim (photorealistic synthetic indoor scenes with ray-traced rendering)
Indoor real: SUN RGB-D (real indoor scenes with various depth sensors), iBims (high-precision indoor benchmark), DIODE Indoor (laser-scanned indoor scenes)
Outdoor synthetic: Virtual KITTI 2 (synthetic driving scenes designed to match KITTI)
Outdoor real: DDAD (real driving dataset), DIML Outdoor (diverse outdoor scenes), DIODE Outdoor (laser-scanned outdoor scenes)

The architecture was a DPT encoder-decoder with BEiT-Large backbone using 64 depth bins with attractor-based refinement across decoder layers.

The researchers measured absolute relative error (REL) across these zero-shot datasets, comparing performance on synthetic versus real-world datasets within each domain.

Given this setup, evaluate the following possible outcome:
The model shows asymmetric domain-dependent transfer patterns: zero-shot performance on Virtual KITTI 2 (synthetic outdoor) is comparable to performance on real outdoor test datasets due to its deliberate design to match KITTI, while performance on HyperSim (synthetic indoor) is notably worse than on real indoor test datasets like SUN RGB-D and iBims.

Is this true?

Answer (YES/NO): NO